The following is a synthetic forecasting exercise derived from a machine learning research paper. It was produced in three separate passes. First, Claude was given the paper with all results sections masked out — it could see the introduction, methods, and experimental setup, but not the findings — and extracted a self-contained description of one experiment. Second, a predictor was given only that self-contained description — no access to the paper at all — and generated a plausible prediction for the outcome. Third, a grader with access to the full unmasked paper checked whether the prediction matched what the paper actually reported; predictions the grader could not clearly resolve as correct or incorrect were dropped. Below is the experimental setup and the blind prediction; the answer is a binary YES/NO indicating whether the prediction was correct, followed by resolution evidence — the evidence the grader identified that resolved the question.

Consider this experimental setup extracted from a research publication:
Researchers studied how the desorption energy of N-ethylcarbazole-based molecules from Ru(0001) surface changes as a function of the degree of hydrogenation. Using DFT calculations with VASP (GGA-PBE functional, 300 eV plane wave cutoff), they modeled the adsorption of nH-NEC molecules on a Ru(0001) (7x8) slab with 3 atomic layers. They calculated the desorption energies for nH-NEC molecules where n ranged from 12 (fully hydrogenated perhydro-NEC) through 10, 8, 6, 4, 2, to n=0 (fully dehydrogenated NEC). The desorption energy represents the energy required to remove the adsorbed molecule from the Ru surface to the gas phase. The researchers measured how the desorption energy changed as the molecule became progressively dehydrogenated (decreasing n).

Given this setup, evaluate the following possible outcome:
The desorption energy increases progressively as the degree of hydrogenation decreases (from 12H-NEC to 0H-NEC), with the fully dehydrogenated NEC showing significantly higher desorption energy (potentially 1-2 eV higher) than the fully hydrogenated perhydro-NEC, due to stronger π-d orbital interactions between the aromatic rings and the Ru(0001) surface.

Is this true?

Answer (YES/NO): NO